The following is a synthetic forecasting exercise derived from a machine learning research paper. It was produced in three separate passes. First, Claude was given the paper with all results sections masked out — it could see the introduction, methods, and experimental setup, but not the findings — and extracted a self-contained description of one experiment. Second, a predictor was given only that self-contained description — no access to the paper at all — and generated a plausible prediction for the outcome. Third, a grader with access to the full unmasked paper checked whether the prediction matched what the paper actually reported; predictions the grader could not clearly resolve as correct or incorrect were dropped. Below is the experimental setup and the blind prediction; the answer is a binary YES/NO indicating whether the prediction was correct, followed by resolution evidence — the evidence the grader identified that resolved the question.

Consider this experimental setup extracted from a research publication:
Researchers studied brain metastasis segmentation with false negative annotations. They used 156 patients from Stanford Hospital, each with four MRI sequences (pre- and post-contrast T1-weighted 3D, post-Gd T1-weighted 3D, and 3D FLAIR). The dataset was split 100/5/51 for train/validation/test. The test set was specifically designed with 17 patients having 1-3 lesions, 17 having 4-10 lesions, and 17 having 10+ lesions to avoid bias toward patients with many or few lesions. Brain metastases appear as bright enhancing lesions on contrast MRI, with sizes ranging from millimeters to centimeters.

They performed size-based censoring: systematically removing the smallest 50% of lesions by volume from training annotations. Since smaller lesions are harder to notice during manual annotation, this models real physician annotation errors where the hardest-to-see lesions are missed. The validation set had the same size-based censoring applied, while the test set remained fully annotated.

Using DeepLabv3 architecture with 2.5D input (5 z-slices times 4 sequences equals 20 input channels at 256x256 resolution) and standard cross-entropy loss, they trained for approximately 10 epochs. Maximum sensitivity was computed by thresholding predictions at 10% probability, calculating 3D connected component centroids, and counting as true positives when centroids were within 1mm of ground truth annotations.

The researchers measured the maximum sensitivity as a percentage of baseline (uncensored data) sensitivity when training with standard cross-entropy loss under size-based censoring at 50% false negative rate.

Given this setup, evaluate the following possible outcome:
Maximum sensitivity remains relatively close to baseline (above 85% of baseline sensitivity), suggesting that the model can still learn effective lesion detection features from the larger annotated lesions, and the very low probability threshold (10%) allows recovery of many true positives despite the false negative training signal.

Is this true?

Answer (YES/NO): NO